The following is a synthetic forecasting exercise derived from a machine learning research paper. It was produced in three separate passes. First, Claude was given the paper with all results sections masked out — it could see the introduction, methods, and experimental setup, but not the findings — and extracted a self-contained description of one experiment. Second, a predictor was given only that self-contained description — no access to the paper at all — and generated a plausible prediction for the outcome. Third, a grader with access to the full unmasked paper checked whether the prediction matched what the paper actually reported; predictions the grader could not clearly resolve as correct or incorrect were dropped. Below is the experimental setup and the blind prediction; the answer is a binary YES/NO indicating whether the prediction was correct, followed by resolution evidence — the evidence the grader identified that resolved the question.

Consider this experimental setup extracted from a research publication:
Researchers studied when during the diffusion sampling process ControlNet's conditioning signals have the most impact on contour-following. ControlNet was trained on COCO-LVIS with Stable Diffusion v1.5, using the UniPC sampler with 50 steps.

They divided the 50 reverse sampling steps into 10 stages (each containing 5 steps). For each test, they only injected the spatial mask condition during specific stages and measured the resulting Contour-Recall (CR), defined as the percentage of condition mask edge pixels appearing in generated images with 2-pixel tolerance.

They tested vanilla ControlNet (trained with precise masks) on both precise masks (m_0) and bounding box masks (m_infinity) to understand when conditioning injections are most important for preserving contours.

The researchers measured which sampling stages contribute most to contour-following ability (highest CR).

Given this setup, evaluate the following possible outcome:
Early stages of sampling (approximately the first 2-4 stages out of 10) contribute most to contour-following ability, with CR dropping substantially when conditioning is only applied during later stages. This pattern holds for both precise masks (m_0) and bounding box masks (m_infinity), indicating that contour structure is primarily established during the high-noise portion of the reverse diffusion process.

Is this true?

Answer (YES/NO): YES